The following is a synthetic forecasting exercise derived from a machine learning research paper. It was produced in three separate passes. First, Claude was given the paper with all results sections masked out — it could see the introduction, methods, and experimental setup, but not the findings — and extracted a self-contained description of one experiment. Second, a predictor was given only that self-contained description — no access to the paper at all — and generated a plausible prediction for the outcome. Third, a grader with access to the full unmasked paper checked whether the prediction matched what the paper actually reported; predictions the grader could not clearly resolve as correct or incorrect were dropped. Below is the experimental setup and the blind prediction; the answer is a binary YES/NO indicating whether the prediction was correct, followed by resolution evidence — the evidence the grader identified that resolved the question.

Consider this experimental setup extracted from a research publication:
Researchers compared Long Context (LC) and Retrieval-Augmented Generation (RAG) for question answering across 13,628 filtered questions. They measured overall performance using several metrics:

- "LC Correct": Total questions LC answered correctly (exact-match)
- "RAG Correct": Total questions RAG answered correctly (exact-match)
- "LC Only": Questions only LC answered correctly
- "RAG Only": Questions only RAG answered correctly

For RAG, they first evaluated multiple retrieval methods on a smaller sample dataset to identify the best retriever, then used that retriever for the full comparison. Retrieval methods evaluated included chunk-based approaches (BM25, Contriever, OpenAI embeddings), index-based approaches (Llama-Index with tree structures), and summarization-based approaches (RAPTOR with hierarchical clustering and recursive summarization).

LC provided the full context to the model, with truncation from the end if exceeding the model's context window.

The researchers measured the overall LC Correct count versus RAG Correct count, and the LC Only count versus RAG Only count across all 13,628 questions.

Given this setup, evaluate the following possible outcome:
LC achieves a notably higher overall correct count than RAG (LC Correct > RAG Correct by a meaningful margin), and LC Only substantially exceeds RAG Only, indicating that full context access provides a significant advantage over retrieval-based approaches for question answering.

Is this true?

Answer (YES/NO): YES